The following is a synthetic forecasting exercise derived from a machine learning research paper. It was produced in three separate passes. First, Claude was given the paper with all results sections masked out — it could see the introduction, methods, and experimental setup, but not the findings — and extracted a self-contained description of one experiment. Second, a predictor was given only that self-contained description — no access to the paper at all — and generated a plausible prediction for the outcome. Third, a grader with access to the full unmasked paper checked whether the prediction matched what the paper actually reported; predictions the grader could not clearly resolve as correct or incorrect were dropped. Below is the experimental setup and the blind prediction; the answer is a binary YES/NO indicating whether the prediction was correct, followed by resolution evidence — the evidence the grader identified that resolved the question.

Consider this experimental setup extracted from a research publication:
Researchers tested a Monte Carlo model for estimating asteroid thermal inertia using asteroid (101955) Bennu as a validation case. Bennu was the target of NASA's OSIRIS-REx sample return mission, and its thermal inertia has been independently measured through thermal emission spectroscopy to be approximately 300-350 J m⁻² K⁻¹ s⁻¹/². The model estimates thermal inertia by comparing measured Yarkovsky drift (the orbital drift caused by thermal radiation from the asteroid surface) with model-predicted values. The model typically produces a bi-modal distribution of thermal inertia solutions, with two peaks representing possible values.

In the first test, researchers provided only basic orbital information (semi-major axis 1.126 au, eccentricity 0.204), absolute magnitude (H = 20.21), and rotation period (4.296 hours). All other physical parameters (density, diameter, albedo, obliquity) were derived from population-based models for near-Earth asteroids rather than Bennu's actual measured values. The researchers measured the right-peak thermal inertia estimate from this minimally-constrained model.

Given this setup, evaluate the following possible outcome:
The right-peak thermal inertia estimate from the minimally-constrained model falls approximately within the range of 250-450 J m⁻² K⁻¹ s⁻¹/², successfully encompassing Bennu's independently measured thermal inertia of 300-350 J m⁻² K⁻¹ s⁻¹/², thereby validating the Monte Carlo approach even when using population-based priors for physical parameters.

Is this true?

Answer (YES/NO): NO